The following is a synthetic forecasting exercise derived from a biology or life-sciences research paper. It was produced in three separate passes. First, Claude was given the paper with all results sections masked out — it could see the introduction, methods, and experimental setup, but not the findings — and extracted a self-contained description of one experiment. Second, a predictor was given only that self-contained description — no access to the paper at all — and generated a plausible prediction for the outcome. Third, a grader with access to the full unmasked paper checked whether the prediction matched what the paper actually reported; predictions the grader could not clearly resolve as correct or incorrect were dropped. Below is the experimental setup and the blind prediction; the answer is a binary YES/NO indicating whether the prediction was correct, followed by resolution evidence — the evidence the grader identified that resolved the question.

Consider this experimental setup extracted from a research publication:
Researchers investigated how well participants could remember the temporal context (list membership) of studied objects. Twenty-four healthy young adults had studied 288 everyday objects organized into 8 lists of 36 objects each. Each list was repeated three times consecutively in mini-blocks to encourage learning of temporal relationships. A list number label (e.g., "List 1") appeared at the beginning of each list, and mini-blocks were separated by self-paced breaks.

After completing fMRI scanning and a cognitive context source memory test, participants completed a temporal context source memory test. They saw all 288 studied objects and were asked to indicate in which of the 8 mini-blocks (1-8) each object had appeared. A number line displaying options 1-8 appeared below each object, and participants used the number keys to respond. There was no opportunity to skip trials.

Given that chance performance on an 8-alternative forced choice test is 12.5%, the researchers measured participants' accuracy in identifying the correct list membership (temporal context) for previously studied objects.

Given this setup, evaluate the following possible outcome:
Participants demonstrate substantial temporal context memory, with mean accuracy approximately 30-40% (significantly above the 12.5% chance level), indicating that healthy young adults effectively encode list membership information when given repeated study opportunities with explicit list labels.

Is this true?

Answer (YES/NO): NO